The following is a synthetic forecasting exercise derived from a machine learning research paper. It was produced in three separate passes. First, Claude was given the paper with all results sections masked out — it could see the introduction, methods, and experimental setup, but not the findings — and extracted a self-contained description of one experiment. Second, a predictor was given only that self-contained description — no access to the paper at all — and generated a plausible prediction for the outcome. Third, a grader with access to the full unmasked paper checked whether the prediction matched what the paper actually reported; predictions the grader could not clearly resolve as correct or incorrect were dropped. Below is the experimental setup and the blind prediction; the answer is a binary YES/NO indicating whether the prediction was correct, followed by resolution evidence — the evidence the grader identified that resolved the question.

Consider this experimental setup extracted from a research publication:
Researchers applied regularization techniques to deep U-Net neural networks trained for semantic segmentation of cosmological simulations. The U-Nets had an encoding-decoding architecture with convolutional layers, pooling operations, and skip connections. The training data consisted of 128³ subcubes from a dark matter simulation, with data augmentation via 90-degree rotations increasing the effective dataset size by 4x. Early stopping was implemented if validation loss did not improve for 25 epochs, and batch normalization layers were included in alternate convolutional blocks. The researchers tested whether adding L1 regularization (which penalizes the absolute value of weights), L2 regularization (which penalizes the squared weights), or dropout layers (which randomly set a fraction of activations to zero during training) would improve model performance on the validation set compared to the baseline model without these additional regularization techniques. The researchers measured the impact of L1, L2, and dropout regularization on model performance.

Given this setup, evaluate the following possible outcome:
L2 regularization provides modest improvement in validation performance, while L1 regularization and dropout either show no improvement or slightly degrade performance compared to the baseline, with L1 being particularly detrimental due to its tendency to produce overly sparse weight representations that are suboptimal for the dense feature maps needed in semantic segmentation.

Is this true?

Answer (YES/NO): NO